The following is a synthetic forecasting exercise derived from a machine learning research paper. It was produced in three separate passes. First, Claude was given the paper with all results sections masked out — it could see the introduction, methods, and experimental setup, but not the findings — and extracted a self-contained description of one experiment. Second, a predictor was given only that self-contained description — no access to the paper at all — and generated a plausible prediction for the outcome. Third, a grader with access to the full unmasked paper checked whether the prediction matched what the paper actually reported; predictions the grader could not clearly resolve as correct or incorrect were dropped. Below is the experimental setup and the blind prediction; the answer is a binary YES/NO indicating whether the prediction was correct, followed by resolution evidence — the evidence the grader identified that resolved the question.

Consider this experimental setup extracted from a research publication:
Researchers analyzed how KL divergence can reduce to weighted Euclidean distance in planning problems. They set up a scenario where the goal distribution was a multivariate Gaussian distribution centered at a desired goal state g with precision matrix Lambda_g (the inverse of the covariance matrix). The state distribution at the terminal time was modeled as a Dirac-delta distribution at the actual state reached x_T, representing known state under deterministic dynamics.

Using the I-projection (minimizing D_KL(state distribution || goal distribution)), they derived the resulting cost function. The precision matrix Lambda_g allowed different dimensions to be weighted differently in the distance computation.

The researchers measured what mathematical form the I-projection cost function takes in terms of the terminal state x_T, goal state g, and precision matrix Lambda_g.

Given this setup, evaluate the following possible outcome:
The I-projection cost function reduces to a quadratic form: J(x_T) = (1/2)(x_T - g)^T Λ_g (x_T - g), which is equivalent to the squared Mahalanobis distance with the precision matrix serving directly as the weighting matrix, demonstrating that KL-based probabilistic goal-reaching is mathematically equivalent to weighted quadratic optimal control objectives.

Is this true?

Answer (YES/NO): YES